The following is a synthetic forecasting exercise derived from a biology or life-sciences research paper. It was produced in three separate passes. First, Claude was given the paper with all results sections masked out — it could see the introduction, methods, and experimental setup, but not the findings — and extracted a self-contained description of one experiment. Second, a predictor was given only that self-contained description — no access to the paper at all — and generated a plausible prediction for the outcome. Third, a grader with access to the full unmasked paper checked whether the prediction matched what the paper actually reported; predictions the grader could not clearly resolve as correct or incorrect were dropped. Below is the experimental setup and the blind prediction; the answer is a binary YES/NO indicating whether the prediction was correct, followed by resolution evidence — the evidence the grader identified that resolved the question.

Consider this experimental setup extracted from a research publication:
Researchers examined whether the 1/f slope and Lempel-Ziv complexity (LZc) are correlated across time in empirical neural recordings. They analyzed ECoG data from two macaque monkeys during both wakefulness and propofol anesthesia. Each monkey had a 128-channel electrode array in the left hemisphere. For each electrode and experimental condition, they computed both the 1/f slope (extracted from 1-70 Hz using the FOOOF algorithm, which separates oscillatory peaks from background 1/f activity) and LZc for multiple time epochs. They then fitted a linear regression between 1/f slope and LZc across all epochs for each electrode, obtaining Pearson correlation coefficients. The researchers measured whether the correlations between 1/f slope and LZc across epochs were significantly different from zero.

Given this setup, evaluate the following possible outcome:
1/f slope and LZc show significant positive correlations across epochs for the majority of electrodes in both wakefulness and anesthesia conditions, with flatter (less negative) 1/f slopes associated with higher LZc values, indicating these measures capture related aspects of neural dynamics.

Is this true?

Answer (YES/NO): NO